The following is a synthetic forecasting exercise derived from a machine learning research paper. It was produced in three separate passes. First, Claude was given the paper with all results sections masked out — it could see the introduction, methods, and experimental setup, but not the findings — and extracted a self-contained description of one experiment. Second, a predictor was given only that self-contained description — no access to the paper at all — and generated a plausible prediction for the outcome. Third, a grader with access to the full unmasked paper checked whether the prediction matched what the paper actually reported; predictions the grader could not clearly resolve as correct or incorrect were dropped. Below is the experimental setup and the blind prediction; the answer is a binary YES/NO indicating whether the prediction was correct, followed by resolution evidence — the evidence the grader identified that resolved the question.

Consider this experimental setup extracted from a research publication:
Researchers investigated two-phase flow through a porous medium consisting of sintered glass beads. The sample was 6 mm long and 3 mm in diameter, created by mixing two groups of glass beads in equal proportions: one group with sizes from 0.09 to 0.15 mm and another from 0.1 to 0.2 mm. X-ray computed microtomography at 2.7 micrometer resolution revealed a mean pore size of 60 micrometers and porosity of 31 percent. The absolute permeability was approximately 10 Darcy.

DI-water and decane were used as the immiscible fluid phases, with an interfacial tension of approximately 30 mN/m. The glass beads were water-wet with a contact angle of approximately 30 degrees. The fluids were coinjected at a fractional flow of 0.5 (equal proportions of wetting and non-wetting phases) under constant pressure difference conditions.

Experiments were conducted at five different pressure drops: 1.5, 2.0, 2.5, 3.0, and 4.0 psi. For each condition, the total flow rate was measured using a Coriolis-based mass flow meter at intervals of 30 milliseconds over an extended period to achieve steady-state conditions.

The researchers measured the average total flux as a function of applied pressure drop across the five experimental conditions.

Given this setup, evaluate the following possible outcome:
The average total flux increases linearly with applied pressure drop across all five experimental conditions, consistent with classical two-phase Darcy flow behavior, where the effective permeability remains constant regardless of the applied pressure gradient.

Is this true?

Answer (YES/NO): YES